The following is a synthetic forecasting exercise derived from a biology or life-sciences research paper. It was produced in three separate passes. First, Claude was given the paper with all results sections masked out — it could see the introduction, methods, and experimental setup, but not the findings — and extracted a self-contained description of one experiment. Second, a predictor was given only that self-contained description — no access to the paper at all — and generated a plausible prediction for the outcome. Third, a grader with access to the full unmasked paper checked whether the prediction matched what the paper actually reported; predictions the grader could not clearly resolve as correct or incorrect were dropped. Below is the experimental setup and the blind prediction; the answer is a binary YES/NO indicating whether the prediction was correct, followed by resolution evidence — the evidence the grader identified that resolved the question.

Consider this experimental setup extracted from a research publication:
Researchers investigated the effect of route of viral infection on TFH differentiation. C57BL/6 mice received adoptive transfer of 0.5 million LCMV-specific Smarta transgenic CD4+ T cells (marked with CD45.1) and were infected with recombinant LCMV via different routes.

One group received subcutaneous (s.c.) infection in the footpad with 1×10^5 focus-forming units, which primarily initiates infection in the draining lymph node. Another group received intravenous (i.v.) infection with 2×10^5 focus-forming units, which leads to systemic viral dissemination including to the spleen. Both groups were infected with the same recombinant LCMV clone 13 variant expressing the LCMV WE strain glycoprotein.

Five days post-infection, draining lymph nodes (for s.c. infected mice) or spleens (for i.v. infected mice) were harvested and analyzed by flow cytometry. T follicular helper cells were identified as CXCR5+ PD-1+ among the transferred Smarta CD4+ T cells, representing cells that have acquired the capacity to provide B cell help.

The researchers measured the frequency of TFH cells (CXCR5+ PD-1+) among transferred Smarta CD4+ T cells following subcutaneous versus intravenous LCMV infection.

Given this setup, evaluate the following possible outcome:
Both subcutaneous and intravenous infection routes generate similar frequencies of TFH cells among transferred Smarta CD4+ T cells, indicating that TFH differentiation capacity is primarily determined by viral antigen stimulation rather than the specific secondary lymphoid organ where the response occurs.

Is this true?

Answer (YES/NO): NO